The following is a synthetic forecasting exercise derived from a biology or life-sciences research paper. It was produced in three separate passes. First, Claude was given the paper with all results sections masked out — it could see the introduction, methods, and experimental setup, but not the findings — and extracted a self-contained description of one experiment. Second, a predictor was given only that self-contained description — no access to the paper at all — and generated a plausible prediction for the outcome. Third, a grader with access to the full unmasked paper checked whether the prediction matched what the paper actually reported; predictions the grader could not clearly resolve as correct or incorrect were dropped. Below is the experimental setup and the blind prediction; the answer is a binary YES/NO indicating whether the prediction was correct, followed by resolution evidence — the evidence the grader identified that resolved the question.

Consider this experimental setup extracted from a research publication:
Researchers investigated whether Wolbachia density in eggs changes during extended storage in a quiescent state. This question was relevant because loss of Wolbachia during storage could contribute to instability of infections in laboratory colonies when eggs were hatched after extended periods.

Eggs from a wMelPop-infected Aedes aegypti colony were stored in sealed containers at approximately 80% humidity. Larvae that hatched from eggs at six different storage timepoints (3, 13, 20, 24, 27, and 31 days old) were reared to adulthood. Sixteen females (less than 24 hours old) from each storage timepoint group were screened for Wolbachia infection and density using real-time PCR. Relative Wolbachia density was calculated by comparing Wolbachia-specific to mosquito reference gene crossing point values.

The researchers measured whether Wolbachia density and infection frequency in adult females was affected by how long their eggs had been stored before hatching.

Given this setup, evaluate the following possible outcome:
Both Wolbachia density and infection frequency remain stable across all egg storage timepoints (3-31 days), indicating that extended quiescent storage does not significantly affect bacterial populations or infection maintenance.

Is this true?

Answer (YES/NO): NO